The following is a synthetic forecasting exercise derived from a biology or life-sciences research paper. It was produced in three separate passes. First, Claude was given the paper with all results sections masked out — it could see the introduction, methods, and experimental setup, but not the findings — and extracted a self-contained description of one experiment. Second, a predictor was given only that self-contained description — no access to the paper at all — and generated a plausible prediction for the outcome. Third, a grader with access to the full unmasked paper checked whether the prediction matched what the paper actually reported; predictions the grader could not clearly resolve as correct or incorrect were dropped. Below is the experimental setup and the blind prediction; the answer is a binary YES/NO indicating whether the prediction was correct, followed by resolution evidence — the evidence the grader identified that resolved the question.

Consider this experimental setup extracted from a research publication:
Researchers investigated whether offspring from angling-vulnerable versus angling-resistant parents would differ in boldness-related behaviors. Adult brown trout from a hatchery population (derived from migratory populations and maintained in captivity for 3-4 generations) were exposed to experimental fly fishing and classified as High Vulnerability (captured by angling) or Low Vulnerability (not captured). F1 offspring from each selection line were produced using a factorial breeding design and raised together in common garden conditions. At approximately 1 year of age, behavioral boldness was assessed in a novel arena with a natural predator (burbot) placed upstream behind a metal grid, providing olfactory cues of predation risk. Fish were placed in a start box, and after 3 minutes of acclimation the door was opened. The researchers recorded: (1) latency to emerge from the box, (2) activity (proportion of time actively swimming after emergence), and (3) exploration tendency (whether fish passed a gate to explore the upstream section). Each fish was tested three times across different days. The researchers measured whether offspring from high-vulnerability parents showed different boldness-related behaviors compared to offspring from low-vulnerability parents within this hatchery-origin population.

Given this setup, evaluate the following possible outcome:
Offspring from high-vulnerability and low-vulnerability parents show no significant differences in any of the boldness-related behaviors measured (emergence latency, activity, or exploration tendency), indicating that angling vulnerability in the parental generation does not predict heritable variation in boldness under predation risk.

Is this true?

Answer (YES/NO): NO